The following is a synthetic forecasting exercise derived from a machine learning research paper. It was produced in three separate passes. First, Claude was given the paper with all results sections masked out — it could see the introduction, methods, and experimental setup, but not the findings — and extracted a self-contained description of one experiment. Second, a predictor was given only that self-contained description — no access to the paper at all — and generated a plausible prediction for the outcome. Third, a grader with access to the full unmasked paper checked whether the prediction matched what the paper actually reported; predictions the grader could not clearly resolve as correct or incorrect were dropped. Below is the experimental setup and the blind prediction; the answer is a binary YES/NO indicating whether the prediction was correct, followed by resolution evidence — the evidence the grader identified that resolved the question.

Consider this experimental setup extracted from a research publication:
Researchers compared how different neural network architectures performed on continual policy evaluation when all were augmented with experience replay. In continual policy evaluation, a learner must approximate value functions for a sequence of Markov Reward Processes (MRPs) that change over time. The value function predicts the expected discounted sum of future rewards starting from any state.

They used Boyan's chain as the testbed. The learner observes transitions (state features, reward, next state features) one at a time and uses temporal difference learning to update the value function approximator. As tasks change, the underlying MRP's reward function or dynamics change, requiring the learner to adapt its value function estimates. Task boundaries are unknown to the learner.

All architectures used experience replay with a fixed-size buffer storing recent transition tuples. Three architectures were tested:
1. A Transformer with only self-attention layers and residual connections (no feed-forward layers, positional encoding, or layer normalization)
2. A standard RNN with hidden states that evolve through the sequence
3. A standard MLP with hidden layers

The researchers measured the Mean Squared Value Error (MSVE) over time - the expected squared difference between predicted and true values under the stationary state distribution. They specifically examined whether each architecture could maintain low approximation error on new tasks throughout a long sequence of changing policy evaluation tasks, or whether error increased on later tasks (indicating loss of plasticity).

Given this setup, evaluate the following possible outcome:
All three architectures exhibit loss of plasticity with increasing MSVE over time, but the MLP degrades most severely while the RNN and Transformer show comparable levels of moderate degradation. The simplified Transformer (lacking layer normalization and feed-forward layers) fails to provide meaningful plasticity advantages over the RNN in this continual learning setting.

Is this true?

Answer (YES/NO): NO